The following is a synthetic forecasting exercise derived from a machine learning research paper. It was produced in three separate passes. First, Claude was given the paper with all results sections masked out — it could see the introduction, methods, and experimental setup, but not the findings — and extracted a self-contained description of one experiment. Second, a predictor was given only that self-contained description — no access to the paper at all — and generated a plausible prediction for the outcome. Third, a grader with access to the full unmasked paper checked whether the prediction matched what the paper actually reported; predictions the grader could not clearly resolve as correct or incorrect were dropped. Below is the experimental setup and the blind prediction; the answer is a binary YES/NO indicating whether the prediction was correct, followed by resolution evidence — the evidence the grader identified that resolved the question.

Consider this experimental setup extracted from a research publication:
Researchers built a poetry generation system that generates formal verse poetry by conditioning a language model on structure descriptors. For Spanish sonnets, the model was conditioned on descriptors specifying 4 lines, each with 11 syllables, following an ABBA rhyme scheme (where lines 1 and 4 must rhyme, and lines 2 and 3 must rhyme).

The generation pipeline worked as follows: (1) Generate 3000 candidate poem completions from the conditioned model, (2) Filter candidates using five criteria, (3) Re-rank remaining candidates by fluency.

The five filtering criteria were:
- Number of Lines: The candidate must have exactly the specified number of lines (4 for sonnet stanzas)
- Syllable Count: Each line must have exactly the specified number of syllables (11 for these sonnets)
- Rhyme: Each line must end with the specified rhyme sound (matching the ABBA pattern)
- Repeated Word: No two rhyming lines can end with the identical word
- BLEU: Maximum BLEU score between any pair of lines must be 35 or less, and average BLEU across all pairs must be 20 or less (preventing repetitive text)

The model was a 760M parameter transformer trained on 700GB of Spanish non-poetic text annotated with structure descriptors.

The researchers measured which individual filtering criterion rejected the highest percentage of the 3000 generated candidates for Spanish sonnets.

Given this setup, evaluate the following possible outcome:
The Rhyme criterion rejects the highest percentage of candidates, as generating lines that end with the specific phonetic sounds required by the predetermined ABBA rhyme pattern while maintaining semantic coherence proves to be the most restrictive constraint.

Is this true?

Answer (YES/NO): NO